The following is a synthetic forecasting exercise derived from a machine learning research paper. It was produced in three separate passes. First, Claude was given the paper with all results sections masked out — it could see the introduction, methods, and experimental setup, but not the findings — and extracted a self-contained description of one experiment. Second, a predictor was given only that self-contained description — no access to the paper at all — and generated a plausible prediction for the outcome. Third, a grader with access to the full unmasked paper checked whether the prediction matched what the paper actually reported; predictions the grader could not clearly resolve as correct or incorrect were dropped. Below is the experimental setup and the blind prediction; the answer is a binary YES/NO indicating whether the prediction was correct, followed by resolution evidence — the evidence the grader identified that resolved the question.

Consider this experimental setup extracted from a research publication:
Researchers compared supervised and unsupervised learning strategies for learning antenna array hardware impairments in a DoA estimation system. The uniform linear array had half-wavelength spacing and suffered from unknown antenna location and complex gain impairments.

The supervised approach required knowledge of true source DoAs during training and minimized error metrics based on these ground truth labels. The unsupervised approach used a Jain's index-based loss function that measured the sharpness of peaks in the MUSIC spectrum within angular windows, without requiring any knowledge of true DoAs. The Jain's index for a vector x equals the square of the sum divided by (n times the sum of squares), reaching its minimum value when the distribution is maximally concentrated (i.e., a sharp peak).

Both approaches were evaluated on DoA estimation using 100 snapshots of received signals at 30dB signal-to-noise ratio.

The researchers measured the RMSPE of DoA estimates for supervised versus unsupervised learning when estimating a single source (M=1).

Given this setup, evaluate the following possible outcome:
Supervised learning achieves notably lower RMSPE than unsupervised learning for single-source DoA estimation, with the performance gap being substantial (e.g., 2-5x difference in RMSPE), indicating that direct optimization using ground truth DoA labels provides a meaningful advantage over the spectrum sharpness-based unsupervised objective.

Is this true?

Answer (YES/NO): NO